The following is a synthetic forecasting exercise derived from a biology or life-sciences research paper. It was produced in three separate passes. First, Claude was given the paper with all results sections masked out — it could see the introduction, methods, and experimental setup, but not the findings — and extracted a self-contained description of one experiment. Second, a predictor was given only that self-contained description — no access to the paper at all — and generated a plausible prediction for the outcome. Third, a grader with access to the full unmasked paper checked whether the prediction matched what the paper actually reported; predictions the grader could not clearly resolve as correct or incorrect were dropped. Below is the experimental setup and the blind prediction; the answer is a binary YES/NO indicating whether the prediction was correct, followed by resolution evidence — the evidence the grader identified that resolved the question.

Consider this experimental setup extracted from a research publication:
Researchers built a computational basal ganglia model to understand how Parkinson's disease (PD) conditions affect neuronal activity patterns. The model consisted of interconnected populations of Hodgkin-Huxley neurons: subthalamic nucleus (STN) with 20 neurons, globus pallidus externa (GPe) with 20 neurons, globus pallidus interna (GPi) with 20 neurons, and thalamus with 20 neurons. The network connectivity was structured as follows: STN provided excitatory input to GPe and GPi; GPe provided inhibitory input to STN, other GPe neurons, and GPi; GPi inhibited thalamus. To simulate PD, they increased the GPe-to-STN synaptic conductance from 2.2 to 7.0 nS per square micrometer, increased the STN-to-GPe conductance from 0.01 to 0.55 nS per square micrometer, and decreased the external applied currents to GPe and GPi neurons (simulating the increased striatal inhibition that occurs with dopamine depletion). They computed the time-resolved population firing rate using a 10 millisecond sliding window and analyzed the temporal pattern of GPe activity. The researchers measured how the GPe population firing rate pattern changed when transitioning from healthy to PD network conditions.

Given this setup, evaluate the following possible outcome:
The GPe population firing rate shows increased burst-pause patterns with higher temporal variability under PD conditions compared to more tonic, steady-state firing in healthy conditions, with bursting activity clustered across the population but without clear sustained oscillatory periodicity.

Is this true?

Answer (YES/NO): NO